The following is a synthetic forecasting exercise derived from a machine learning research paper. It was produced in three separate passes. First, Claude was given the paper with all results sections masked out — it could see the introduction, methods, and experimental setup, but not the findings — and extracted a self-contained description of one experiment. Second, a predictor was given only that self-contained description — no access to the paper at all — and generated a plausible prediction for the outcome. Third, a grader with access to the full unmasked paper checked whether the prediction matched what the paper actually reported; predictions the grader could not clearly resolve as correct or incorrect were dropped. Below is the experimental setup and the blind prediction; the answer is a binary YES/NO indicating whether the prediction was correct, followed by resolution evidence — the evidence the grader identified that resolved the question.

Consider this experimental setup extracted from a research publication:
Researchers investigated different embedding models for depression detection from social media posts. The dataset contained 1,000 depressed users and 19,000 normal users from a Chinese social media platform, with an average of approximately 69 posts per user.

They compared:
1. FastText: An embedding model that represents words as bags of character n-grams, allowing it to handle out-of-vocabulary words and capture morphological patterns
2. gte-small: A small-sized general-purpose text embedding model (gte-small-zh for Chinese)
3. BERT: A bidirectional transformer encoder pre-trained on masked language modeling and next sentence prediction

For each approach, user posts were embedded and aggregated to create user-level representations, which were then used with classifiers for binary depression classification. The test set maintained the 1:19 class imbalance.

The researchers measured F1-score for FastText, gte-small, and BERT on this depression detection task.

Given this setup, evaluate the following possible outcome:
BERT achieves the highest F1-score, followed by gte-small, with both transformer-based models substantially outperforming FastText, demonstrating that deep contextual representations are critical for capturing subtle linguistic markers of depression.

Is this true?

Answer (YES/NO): NO